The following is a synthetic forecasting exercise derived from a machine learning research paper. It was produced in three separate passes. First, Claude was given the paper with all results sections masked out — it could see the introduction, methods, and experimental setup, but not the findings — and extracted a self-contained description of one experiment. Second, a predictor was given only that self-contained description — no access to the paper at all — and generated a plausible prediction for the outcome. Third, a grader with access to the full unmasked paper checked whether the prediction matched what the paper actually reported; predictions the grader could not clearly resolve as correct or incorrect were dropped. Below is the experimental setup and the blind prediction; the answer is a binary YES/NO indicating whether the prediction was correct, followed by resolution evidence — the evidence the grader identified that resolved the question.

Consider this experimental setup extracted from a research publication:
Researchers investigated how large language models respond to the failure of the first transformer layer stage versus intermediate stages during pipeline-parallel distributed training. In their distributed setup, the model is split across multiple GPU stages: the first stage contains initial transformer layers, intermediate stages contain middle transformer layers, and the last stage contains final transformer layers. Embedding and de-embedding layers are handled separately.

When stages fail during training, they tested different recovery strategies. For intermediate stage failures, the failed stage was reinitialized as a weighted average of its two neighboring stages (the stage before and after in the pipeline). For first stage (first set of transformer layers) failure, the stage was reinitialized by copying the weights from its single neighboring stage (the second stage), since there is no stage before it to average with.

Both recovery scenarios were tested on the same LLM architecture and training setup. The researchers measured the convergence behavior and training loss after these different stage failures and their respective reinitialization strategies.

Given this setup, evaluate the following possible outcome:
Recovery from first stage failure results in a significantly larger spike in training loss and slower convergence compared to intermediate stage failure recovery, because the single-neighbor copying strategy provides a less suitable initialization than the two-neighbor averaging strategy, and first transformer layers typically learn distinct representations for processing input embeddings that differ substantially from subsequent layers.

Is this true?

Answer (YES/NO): YES